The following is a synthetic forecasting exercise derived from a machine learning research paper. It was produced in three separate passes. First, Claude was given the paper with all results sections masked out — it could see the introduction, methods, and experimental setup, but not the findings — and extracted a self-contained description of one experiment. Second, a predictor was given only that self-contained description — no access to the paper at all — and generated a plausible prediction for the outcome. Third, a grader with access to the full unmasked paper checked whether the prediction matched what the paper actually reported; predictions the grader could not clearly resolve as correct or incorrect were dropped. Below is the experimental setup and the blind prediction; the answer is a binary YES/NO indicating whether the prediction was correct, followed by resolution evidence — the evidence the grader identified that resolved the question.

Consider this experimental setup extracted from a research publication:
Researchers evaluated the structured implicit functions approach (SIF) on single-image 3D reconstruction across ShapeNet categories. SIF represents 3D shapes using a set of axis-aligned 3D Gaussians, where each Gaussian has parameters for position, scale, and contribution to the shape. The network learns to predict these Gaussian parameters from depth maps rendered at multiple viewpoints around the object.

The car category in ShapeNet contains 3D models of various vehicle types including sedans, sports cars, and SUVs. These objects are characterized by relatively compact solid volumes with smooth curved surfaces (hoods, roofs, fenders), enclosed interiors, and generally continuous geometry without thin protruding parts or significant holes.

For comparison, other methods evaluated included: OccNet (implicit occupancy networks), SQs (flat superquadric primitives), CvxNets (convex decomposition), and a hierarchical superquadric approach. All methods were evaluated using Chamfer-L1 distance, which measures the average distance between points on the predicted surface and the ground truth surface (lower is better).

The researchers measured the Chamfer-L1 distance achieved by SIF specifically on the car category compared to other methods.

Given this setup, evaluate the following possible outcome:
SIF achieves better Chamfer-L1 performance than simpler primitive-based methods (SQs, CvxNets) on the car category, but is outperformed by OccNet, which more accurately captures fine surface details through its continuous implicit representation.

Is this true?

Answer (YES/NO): NO